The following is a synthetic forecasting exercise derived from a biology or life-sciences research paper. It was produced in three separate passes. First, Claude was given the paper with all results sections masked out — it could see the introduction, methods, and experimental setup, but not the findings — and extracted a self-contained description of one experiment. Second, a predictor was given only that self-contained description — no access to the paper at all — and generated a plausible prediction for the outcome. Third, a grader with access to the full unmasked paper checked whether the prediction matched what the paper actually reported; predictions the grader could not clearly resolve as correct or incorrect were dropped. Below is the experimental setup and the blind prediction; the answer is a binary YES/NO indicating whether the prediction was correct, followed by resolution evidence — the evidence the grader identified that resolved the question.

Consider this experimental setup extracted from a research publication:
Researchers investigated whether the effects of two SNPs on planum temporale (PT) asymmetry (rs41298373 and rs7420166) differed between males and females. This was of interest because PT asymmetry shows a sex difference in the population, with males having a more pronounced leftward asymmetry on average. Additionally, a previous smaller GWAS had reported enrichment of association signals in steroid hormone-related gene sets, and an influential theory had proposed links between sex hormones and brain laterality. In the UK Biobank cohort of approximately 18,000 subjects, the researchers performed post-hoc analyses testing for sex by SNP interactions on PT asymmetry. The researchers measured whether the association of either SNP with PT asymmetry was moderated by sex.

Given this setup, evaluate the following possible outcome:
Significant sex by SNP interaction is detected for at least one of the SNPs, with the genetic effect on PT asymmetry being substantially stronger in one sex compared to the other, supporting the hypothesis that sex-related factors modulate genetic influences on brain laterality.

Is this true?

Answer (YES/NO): NO